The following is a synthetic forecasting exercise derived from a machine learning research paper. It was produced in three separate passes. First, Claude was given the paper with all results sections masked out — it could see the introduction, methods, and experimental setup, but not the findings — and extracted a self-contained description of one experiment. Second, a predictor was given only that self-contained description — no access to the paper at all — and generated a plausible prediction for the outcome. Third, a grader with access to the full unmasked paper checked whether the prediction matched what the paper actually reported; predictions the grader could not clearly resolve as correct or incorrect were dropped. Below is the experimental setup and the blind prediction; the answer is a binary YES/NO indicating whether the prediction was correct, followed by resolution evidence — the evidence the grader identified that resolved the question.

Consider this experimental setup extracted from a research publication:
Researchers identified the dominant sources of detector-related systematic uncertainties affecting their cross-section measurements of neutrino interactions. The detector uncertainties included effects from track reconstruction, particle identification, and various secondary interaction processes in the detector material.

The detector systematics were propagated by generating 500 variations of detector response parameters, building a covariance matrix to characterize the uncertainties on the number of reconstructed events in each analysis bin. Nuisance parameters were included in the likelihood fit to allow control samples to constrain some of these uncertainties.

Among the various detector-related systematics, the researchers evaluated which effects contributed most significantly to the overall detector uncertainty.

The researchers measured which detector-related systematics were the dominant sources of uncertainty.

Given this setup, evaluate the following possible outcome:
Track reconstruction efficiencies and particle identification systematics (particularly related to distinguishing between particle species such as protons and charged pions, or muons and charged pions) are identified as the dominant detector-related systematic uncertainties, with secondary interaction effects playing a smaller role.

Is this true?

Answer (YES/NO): NO